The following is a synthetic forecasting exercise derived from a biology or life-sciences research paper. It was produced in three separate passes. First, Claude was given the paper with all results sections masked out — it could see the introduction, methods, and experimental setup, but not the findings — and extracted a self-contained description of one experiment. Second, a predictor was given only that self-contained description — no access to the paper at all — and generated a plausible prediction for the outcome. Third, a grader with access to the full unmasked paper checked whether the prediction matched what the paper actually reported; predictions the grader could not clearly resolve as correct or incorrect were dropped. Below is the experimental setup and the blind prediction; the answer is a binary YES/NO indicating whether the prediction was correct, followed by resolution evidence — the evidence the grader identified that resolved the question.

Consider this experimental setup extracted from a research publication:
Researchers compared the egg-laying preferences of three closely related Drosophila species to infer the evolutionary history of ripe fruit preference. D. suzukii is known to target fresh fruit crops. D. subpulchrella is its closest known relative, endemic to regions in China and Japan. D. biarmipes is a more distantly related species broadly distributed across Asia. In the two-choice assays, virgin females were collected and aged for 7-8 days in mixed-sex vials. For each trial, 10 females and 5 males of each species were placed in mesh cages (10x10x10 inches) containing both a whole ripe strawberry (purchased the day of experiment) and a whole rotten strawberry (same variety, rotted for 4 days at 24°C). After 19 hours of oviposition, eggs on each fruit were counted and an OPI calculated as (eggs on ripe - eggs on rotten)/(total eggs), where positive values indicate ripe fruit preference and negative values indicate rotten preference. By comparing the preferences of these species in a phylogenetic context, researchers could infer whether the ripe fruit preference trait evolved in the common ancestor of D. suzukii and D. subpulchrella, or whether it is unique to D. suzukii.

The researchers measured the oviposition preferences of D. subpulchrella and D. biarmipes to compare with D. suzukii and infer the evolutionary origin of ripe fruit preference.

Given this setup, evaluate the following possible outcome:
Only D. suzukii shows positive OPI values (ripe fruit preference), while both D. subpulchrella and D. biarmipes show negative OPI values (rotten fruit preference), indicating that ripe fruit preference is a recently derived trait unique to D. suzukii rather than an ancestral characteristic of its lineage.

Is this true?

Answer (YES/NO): NO